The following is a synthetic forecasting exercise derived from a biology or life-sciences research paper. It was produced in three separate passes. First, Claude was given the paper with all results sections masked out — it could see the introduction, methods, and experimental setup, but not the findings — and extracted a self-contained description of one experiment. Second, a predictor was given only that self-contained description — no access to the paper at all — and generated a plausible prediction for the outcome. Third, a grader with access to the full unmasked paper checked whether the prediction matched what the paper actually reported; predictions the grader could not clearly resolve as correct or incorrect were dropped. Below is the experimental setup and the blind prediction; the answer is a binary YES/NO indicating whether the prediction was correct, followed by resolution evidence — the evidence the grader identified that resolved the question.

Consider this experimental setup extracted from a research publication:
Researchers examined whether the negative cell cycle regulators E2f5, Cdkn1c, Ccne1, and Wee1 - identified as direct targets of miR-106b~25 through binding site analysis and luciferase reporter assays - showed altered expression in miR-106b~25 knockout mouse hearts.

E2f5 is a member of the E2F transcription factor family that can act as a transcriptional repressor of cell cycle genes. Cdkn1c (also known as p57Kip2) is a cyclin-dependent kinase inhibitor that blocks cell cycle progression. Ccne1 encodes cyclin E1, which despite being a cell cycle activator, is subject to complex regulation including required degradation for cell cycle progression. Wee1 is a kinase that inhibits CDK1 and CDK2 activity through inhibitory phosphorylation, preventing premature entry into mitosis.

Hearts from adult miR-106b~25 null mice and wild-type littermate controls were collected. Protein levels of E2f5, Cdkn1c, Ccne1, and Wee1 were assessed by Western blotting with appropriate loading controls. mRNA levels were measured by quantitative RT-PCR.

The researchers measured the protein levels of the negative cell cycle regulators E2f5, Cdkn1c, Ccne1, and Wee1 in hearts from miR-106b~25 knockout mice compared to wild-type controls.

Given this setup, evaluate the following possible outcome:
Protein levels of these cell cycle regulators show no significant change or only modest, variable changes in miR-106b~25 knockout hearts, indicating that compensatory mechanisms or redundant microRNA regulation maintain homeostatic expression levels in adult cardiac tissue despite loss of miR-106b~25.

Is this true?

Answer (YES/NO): NO